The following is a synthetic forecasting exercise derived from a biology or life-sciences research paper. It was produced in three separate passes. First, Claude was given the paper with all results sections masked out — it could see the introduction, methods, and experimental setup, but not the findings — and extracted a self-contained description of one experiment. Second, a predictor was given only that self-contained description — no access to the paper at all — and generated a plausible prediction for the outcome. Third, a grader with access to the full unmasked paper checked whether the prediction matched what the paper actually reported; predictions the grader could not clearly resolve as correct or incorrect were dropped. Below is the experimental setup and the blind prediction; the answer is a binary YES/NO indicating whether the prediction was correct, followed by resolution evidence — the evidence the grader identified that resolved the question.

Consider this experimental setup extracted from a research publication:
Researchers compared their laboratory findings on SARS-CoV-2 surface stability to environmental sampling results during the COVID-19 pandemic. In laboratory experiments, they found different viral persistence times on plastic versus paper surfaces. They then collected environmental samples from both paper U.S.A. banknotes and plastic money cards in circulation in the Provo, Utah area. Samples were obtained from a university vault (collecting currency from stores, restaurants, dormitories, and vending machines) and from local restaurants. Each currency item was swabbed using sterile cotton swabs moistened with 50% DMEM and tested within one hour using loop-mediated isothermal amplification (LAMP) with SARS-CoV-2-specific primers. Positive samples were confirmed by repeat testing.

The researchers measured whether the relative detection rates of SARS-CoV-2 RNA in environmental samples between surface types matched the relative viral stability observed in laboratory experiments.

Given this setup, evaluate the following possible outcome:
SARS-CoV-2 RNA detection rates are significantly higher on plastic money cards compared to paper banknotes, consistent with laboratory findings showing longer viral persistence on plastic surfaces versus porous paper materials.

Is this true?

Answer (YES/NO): YES